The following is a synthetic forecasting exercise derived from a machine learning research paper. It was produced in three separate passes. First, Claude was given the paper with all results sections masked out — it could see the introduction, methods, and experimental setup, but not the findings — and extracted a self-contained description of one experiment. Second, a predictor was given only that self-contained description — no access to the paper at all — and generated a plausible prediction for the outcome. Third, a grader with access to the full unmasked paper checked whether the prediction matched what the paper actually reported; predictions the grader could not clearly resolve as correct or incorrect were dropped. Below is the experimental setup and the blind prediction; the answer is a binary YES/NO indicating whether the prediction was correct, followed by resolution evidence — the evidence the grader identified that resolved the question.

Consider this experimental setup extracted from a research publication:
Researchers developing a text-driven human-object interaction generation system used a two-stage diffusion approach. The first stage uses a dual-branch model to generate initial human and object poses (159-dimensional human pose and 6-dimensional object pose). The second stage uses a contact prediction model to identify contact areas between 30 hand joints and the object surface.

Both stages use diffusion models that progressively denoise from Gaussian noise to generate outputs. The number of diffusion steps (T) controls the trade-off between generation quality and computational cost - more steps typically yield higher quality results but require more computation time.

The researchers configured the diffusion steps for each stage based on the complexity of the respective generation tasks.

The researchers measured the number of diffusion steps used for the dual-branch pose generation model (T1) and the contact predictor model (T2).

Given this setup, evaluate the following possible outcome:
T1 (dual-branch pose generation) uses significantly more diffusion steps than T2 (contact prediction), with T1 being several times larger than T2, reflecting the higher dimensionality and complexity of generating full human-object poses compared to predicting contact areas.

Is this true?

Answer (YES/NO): NO